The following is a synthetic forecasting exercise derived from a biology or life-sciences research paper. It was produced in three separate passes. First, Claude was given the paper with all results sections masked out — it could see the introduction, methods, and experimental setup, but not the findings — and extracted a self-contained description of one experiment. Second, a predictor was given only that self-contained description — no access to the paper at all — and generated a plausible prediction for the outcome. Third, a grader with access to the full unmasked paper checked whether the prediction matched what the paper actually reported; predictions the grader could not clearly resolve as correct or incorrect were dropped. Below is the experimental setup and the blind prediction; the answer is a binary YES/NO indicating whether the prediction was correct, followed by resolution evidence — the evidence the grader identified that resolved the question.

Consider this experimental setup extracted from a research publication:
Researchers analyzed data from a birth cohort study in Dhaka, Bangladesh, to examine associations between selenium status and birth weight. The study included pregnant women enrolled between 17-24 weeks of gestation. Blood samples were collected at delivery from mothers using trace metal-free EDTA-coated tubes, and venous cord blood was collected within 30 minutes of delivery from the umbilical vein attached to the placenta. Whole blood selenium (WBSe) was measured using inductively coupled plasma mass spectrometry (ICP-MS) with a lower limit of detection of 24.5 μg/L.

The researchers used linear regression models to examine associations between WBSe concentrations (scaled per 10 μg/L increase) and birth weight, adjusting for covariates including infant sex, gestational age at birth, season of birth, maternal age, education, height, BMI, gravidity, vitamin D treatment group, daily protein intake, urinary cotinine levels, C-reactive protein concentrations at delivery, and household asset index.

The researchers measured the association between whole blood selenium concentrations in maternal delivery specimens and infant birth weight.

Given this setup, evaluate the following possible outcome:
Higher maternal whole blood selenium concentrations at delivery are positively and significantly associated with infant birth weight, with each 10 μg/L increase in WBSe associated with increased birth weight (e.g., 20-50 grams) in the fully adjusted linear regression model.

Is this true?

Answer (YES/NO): NO